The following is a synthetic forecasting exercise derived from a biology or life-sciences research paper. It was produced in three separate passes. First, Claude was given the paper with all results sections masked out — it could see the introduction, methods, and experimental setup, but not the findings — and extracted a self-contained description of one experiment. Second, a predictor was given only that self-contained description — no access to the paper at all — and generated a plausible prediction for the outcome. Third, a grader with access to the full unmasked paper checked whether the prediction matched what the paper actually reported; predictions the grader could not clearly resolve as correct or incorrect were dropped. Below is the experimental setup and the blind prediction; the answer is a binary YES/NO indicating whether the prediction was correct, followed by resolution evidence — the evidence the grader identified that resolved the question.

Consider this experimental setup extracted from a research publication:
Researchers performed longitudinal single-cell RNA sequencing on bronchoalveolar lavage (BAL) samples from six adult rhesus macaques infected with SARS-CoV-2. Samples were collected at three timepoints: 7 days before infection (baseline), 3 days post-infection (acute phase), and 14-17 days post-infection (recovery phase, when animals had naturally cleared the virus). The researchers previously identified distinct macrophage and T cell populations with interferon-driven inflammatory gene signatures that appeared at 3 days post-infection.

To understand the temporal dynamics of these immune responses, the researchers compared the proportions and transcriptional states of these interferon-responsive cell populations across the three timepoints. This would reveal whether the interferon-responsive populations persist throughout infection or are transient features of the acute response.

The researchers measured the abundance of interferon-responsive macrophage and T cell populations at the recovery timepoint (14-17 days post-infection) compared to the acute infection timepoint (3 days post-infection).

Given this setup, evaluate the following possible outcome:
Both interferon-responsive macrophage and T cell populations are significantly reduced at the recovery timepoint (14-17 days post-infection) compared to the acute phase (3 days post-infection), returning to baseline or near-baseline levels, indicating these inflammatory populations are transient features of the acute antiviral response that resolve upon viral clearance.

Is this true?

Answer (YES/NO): YES